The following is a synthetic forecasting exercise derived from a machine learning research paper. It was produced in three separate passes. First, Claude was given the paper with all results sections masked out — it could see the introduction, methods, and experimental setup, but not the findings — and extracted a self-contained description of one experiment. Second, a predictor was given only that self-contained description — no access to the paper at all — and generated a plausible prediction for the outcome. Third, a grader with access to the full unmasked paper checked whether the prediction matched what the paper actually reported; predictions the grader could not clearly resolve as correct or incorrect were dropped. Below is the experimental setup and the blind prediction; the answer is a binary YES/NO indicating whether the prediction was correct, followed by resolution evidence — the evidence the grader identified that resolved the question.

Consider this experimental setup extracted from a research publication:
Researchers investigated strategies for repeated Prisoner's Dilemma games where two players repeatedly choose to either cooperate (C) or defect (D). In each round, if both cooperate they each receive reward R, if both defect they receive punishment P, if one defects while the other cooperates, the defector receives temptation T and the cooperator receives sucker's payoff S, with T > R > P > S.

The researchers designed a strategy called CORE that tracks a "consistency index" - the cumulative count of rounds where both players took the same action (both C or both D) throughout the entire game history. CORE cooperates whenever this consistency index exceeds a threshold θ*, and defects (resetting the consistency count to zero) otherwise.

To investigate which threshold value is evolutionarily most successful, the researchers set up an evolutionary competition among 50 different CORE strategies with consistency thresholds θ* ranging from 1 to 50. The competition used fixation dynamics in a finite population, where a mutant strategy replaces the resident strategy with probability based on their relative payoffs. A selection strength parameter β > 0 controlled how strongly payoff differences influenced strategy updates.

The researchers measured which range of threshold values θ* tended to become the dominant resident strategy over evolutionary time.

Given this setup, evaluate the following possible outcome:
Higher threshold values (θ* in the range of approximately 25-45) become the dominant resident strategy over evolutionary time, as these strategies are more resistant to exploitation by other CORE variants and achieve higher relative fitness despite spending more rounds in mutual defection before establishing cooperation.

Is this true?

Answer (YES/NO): NO